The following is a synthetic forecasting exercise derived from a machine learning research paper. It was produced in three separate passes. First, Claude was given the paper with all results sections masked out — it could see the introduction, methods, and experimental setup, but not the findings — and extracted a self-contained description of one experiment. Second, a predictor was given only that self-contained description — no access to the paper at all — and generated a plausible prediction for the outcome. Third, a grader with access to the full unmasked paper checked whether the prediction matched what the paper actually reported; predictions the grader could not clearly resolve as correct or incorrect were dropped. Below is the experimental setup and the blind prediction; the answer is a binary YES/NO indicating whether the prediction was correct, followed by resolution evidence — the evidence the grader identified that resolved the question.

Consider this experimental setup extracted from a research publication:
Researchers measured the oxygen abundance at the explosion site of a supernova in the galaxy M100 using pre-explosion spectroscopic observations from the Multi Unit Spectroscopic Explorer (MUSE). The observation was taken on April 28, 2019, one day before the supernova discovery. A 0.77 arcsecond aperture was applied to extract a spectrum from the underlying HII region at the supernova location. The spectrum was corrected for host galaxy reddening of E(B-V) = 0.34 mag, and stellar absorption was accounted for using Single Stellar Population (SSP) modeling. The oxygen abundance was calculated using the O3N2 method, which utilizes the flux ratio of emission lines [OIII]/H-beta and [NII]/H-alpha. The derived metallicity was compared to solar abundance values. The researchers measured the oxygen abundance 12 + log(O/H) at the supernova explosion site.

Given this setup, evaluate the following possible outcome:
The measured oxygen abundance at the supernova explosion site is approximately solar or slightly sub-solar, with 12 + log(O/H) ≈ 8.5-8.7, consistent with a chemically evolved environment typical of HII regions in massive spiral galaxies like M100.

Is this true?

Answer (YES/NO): YES